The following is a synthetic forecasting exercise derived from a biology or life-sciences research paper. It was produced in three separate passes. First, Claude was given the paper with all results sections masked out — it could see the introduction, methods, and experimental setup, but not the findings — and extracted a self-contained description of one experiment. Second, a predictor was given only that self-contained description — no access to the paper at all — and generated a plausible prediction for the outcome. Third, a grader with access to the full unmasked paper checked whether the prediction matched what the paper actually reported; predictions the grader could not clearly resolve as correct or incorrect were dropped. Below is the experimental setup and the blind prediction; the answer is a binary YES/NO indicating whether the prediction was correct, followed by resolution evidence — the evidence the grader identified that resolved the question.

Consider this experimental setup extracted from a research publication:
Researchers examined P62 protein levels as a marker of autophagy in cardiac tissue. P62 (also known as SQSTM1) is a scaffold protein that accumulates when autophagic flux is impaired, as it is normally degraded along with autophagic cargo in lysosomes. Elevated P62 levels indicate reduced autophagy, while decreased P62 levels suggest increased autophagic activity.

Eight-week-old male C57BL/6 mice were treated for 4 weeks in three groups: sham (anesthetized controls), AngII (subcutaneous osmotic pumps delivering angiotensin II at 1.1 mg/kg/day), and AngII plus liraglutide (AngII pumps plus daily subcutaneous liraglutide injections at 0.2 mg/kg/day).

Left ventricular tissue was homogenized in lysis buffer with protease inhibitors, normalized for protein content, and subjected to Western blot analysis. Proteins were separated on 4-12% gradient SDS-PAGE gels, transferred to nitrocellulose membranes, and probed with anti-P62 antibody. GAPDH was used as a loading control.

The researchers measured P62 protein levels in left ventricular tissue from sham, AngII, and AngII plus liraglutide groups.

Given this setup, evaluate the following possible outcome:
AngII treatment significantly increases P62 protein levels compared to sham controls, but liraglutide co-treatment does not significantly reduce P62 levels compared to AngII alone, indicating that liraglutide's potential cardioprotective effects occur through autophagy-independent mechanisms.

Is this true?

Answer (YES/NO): NO